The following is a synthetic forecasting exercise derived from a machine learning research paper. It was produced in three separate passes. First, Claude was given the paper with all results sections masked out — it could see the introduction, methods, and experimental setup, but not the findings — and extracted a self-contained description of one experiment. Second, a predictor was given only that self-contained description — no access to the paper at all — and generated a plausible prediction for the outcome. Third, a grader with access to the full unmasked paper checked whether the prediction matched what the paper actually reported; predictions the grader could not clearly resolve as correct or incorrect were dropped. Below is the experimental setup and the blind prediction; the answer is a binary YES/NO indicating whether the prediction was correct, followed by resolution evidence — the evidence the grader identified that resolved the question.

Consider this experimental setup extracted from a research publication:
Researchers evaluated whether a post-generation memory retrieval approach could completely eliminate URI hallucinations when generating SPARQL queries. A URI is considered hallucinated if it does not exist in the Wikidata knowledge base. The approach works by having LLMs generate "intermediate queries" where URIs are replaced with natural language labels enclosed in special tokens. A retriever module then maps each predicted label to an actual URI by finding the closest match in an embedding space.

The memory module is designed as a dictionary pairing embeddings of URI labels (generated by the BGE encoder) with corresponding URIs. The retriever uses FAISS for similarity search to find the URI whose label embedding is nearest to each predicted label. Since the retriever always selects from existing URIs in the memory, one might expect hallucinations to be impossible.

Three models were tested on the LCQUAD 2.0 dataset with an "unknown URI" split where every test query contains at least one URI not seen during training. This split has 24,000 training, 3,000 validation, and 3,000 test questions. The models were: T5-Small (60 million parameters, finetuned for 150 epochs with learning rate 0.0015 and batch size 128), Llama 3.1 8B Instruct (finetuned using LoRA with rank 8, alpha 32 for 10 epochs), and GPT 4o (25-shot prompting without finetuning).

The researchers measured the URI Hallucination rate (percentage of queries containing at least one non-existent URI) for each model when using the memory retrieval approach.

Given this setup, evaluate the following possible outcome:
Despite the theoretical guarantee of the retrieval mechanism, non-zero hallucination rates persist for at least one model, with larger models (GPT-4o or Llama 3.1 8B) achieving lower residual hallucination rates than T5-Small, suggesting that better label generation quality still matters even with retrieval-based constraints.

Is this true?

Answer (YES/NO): YES